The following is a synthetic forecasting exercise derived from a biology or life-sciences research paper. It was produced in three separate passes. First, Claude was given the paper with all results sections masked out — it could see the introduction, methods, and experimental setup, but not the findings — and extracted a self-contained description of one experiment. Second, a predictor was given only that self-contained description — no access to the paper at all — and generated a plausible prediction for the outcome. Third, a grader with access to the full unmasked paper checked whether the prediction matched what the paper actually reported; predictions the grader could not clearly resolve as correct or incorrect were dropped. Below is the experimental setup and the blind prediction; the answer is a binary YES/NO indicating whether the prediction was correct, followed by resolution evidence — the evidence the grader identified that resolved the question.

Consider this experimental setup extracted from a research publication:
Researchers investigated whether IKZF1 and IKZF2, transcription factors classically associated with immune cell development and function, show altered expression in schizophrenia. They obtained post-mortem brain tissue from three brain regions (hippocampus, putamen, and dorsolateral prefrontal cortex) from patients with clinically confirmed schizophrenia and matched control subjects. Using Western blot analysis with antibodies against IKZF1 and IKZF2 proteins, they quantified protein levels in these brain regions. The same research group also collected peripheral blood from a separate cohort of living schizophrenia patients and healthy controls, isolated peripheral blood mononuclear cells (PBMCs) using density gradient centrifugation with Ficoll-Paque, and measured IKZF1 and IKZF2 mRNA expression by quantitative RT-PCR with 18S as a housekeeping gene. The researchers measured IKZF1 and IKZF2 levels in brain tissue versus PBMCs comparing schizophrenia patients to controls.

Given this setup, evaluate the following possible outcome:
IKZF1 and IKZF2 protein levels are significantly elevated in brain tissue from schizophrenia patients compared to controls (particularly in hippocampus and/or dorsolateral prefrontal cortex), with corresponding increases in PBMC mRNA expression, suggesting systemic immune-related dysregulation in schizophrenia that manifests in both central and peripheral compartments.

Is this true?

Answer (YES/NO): NO